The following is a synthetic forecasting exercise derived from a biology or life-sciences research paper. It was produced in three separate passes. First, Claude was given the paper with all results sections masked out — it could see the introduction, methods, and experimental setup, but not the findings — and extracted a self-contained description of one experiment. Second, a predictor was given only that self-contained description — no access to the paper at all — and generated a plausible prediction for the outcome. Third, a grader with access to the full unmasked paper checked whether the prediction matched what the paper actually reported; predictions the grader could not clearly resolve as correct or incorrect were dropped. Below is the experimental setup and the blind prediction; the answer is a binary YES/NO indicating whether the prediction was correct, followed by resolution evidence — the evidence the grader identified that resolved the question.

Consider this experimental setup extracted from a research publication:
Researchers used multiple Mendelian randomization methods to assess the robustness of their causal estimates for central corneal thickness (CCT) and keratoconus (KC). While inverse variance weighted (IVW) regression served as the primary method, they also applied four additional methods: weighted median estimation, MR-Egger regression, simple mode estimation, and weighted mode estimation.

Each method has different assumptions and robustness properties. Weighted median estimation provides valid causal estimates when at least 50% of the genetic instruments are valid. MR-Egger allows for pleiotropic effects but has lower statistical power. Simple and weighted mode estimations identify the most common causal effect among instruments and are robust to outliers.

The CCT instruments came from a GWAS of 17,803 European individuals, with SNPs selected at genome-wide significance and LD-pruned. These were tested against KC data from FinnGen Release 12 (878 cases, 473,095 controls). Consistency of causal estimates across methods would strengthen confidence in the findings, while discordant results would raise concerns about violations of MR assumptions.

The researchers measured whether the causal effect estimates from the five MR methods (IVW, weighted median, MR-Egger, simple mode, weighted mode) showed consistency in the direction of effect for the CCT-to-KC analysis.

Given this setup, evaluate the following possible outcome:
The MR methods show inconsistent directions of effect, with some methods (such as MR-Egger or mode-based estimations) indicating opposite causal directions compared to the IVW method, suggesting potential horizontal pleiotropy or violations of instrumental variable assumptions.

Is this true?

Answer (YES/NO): NO